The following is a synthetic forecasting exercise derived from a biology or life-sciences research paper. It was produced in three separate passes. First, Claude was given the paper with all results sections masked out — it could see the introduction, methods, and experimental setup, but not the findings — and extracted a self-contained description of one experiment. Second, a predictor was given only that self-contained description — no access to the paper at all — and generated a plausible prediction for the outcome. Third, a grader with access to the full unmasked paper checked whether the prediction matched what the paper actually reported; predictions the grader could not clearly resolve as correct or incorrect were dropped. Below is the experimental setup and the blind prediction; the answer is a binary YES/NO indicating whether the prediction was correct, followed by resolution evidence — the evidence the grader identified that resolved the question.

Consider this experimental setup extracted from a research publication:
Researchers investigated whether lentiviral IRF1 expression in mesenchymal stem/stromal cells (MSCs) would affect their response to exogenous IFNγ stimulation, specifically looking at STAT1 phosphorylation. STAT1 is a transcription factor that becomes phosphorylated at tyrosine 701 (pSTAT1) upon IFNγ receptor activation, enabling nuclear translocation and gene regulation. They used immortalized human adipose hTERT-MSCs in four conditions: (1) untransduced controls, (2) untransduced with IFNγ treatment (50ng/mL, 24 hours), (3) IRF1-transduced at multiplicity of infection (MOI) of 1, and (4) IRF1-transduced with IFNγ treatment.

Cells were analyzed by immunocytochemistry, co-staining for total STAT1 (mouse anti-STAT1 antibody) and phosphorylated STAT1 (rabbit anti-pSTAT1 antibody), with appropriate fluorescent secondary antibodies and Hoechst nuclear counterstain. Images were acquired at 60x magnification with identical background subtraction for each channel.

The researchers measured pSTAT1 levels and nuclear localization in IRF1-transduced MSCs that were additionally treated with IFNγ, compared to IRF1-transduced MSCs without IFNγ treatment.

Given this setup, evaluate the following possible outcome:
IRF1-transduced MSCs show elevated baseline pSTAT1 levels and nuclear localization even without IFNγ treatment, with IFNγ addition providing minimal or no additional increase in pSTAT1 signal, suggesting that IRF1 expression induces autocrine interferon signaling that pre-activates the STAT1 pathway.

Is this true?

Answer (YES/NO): NO